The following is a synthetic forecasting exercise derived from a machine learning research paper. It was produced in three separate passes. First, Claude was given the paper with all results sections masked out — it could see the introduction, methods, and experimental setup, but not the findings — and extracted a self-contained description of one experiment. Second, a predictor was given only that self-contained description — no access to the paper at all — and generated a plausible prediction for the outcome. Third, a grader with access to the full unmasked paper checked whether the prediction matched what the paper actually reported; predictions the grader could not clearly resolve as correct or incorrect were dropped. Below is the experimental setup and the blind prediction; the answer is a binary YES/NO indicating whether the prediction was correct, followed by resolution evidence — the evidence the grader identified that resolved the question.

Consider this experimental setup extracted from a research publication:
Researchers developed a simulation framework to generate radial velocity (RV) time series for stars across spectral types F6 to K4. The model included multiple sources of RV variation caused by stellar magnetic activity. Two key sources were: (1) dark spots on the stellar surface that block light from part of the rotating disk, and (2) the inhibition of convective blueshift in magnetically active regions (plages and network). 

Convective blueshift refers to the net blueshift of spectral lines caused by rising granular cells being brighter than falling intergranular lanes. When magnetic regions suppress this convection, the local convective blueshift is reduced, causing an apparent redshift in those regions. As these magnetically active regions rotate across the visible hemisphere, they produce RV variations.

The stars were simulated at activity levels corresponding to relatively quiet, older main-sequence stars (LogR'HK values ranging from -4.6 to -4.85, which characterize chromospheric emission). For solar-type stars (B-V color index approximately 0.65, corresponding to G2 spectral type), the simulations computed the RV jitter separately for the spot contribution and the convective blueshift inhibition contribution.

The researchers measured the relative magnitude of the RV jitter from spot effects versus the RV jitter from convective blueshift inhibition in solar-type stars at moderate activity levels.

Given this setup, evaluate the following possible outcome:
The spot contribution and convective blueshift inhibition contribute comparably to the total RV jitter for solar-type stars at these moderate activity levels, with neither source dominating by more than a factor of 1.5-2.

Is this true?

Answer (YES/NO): NO